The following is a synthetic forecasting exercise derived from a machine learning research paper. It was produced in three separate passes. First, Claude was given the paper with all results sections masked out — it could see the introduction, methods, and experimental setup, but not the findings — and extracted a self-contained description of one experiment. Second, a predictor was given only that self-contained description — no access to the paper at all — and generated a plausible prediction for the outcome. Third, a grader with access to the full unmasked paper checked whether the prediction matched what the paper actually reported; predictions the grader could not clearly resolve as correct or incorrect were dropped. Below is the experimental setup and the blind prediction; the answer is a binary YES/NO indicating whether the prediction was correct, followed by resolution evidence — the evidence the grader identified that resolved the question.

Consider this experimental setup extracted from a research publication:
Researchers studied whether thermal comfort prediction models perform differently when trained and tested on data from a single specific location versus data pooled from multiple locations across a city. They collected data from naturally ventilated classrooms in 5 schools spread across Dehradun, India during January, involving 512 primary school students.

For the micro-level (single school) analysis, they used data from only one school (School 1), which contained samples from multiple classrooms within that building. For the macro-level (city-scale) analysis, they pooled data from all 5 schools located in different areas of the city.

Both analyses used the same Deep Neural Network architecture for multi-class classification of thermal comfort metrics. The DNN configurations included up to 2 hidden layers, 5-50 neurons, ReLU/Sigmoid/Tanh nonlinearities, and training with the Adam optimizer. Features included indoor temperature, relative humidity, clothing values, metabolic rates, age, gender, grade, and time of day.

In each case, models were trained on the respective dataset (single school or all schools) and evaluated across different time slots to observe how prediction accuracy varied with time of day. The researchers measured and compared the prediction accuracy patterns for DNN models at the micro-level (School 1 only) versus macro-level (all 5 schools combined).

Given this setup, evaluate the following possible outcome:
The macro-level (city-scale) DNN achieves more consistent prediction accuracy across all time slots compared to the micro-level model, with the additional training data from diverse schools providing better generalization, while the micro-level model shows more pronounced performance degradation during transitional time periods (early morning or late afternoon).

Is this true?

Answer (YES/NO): NO